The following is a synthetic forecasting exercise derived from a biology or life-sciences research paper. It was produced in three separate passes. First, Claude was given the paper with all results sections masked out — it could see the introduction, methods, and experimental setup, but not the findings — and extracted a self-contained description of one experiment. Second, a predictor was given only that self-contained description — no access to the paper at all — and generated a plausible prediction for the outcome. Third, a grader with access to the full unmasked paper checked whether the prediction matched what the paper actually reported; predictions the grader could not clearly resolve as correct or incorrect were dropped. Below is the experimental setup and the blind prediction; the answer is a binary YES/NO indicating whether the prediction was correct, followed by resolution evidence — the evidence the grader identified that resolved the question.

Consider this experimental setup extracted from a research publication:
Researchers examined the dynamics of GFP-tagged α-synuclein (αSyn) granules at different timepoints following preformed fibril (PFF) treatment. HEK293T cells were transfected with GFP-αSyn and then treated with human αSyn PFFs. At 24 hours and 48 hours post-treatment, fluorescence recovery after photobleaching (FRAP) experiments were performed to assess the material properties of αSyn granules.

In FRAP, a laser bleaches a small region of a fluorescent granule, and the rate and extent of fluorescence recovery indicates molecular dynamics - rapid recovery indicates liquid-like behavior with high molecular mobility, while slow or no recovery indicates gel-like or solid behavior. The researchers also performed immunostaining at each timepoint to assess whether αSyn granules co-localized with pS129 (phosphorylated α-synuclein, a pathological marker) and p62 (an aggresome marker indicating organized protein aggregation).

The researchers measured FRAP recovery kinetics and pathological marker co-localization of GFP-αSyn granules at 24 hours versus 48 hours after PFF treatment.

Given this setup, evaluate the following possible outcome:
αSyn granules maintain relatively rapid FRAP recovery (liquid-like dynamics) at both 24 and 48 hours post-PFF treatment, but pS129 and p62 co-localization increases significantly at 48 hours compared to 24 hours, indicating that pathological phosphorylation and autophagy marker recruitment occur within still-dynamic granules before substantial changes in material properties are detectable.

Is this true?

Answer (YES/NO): NO